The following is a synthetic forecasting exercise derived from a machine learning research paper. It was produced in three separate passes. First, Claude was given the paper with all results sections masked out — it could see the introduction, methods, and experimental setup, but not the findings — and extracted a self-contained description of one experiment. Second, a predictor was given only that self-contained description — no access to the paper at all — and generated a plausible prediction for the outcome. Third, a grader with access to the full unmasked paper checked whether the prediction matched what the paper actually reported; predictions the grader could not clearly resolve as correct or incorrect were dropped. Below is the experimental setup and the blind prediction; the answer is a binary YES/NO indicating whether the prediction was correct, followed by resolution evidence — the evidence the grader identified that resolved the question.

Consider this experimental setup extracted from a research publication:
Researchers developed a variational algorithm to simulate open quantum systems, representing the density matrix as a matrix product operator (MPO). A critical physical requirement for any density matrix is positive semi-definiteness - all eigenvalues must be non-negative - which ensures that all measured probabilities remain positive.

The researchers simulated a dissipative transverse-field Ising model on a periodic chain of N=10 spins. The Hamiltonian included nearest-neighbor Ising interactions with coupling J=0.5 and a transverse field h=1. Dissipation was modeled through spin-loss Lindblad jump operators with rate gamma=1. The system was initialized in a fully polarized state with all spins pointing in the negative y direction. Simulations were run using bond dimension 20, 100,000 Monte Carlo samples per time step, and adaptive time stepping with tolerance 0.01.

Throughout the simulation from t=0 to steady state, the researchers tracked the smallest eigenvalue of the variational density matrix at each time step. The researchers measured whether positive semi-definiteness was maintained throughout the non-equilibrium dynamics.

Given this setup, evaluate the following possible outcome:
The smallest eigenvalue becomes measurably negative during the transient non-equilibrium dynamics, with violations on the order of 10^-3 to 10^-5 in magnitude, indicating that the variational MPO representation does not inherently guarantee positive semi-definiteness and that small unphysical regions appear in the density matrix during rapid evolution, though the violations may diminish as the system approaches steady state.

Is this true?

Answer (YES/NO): NO